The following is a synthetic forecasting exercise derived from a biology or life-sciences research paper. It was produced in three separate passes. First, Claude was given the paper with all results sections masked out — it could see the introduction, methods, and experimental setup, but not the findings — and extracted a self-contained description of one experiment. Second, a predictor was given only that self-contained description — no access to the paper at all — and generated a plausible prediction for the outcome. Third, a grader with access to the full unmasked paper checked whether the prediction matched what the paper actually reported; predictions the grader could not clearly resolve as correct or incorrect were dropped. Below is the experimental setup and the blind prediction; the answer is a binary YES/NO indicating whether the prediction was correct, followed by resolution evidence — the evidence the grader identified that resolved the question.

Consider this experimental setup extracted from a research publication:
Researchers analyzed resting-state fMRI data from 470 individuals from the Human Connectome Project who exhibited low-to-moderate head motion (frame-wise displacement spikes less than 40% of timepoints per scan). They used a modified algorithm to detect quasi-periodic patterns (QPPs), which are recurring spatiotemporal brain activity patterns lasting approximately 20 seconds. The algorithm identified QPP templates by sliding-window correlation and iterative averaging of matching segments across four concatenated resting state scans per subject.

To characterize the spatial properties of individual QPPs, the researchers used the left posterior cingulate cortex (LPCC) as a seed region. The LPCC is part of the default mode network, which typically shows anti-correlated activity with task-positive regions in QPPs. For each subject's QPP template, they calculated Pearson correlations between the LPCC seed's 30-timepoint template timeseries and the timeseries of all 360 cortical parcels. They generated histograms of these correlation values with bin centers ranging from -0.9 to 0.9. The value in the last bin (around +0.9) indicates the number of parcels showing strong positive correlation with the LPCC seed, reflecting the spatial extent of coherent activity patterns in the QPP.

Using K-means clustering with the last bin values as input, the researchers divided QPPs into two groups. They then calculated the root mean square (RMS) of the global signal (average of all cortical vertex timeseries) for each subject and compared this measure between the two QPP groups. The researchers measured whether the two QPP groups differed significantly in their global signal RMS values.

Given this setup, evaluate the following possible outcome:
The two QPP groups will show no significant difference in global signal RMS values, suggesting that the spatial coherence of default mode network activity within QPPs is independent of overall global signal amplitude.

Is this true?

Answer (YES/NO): NO